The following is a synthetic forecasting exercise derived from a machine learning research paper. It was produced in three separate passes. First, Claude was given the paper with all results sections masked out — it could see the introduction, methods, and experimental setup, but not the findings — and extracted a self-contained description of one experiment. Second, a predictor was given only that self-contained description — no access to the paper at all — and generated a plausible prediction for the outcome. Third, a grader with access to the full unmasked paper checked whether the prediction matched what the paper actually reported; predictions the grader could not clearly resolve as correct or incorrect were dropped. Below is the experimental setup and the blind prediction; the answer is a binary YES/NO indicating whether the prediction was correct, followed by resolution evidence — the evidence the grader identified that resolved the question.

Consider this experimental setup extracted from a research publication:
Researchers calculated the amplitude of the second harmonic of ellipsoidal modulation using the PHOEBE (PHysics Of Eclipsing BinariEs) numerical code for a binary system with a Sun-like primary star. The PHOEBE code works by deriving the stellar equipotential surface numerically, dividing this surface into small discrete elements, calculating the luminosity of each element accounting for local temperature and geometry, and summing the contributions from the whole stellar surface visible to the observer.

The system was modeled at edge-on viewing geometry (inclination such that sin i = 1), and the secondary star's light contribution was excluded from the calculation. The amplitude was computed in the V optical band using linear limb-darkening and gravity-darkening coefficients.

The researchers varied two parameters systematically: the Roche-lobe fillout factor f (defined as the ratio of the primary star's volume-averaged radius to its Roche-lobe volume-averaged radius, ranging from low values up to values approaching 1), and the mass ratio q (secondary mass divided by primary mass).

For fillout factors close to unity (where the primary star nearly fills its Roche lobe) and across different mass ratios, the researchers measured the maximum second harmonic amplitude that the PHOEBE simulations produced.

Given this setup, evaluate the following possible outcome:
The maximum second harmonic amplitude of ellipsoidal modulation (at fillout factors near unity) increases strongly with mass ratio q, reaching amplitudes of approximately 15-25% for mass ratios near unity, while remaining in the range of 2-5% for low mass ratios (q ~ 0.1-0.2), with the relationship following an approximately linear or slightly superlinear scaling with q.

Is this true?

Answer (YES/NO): NO